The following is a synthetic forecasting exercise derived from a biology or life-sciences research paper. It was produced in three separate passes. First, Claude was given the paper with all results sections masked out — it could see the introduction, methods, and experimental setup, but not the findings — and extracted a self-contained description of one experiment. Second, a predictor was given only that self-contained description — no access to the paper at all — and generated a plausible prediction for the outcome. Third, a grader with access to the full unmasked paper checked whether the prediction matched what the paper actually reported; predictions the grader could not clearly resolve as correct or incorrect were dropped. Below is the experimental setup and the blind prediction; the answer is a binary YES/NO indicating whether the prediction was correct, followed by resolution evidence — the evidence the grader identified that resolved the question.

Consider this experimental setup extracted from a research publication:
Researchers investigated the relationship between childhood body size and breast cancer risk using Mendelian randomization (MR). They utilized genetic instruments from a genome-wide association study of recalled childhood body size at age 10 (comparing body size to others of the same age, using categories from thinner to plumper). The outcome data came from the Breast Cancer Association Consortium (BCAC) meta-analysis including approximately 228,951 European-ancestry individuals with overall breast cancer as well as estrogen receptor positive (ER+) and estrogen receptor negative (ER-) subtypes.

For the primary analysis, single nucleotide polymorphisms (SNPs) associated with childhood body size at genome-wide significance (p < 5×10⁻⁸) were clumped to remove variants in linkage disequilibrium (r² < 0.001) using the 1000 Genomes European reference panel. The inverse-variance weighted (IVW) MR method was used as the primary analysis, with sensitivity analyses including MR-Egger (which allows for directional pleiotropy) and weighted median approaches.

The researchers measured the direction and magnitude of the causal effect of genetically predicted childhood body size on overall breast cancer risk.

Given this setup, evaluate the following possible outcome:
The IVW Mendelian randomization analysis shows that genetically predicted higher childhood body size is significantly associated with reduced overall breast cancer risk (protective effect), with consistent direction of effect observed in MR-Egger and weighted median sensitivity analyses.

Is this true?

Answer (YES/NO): YES